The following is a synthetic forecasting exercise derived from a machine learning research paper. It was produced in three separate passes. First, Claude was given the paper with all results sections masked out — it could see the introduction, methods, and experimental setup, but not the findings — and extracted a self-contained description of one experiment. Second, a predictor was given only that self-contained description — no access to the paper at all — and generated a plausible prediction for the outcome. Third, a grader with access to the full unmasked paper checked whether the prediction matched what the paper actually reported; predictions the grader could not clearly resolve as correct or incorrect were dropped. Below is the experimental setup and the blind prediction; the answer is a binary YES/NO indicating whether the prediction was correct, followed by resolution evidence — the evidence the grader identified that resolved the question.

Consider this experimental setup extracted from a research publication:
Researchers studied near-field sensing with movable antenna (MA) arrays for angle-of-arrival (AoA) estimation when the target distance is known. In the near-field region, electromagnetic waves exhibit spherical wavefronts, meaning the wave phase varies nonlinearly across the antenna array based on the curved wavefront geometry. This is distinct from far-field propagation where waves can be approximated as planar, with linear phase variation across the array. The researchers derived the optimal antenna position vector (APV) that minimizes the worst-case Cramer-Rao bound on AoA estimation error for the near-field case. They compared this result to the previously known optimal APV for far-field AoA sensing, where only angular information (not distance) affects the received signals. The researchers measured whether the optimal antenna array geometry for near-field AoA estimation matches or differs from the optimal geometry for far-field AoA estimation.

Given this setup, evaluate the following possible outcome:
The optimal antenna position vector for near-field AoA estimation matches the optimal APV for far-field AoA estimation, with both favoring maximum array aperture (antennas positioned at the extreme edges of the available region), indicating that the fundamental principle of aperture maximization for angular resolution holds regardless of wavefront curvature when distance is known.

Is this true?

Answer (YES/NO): YES